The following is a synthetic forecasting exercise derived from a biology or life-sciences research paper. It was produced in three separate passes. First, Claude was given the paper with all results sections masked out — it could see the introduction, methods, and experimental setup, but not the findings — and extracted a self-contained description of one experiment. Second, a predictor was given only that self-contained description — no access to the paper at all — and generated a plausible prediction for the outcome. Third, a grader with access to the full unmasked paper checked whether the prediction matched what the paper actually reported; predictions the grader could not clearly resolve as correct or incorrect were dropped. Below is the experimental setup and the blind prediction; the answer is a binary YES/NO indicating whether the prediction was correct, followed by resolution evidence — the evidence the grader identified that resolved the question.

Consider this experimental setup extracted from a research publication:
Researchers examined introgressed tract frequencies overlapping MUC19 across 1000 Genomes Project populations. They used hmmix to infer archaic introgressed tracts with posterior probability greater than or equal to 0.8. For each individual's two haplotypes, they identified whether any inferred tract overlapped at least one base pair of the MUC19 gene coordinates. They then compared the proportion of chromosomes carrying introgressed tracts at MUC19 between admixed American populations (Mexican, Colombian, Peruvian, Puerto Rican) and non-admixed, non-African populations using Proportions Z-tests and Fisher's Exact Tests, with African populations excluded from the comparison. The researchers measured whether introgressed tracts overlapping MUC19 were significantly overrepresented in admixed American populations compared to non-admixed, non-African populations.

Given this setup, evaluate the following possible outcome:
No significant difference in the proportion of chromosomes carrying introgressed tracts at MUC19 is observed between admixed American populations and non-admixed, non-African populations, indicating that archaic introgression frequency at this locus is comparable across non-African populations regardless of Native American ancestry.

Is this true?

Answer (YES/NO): NO